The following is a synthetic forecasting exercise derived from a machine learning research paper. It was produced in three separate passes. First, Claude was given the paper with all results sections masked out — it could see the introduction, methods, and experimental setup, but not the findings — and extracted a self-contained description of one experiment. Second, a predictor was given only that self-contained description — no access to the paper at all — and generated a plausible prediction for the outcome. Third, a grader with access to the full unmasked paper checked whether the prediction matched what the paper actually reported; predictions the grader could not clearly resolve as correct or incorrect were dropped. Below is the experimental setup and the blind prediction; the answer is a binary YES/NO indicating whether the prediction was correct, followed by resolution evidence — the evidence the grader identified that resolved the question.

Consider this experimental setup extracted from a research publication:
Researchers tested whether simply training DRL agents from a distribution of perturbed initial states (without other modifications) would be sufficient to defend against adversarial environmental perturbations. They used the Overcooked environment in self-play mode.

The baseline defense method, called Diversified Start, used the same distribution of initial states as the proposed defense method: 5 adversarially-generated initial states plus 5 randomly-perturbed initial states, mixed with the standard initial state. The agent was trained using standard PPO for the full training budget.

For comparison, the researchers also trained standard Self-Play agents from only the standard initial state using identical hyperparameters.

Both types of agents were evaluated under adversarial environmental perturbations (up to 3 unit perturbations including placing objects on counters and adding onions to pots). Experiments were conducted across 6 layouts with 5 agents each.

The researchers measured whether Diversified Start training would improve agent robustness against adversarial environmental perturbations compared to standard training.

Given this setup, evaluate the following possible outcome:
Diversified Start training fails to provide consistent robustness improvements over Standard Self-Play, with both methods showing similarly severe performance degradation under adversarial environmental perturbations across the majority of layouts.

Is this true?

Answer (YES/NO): NO